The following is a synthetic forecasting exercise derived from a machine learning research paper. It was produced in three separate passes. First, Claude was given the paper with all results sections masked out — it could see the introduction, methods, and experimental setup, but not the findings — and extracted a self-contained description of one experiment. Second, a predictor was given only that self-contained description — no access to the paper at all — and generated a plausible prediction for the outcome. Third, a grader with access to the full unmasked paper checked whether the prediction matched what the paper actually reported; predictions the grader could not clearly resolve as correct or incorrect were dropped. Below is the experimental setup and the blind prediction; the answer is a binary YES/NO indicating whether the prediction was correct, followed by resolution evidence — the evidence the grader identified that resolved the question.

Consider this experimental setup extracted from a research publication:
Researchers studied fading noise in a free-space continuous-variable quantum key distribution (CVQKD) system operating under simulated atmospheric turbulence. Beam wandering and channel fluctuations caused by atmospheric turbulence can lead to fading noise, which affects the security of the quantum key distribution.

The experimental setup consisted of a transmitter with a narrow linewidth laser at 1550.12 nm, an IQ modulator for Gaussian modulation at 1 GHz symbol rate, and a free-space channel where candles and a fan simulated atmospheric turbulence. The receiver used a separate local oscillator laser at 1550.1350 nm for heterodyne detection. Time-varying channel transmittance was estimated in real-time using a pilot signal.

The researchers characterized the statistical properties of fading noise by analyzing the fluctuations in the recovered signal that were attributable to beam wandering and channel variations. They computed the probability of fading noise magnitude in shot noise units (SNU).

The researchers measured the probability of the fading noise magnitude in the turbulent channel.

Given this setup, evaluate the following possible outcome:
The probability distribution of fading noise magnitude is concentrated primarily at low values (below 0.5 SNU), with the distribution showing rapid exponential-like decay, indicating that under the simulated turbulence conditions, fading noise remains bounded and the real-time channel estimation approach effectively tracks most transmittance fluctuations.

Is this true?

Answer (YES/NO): YES